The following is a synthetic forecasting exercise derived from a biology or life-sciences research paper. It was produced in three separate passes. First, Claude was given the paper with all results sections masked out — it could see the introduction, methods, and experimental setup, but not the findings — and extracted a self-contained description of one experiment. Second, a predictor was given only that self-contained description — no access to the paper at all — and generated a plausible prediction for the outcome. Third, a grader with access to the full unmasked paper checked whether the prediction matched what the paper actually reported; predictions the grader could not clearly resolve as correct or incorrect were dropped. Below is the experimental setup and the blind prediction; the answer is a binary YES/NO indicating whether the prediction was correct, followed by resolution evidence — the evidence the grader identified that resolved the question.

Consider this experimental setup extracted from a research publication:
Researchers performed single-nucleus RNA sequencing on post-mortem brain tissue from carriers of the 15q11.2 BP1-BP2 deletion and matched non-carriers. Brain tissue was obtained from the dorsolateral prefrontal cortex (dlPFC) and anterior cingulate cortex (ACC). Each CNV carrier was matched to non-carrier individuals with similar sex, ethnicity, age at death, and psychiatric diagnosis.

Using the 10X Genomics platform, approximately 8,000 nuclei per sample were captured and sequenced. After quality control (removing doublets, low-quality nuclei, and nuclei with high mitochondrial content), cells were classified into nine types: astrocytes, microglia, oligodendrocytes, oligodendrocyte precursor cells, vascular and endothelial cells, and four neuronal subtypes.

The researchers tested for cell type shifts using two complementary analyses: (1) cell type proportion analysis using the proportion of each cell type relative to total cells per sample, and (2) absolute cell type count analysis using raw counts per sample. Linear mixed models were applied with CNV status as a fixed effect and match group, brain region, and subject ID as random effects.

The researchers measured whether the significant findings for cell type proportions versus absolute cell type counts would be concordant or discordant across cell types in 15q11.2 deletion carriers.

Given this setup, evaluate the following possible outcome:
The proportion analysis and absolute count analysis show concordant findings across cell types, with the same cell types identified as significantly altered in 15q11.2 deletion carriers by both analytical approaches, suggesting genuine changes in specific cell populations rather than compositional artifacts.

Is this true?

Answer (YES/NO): NO